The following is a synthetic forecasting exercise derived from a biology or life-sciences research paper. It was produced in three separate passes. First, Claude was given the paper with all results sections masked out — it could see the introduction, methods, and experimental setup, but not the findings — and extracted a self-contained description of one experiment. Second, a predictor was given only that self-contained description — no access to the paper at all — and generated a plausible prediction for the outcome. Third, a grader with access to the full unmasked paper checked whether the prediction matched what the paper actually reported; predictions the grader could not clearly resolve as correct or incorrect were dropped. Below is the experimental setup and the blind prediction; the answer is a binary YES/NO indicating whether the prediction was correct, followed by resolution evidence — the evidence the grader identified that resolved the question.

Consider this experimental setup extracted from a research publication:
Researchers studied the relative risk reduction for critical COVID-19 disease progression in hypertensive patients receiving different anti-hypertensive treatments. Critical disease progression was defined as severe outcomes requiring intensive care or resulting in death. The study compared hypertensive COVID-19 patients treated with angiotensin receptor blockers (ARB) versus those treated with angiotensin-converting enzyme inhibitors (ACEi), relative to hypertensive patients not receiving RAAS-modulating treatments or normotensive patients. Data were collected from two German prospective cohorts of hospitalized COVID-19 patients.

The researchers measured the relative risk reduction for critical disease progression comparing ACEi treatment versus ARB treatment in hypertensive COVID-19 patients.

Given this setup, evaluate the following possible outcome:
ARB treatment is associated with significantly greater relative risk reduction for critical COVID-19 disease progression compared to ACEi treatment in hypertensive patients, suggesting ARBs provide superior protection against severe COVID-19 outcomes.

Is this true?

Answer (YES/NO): NO